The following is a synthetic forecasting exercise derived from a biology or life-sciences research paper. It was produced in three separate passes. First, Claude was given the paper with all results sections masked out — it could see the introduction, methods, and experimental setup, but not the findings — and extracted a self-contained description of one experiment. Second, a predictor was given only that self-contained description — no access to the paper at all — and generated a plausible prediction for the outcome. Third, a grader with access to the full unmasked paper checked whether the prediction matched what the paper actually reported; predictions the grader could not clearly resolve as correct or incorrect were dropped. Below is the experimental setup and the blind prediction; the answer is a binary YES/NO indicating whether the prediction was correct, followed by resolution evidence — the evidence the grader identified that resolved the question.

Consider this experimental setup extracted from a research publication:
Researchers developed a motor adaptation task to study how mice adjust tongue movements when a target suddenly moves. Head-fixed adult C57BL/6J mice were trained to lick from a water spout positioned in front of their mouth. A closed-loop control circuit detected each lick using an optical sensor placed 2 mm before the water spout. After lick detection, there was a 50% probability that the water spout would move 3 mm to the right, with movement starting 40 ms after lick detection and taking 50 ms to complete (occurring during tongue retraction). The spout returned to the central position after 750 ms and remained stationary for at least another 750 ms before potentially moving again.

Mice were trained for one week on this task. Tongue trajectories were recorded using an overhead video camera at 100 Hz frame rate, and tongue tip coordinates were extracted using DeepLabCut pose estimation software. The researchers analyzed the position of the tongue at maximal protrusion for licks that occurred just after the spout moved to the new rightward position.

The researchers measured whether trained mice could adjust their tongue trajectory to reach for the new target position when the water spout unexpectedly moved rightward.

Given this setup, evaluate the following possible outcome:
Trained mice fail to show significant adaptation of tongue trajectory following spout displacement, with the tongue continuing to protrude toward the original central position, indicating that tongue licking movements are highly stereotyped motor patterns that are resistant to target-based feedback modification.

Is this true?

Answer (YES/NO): NO